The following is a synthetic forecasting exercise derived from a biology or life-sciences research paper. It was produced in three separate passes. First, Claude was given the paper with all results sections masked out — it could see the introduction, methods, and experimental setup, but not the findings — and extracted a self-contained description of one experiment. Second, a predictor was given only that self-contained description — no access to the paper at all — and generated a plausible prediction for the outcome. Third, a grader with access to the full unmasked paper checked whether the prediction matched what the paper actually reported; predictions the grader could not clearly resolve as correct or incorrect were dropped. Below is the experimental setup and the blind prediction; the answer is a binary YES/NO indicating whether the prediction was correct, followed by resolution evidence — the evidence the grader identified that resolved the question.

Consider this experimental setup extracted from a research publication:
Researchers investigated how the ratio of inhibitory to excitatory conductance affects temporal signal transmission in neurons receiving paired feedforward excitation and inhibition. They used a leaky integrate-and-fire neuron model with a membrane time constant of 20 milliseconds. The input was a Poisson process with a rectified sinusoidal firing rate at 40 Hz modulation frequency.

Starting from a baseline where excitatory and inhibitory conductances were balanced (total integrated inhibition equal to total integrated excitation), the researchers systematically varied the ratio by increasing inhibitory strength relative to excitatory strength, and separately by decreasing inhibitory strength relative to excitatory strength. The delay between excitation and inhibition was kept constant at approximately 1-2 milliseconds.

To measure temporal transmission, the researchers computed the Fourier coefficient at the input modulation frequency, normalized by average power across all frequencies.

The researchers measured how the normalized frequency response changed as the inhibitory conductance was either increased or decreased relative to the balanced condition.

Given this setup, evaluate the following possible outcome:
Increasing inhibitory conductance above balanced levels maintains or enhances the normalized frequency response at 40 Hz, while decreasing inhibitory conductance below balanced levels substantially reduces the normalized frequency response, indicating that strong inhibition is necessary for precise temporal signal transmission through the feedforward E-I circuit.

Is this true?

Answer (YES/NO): NO